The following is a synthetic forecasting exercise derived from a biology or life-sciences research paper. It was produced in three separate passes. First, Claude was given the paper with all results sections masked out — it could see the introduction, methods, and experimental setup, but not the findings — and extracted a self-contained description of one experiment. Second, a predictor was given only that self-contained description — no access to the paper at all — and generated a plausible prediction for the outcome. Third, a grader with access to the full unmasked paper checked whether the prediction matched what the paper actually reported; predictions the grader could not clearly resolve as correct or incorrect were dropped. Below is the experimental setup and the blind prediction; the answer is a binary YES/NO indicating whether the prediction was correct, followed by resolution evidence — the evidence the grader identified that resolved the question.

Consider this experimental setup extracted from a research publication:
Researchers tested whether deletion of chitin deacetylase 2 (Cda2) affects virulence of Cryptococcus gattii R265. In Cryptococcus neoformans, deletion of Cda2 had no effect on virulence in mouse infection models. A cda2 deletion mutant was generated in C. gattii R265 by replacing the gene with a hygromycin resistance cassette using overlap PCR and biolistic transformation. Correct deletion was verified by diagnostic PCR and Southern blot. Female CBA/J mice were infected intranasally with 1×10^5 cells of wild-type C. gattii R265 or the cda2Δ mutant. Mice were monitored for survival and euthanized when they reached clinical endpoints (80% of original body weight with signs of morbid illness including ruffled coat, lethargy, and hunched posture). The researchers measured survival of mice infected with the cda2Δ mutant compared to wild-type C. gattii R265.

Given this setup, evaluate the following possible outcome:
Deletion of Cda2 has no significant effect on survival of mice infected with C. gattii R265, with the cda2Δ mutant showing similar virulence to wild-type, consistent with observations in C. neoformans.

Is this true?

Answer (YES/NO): YES